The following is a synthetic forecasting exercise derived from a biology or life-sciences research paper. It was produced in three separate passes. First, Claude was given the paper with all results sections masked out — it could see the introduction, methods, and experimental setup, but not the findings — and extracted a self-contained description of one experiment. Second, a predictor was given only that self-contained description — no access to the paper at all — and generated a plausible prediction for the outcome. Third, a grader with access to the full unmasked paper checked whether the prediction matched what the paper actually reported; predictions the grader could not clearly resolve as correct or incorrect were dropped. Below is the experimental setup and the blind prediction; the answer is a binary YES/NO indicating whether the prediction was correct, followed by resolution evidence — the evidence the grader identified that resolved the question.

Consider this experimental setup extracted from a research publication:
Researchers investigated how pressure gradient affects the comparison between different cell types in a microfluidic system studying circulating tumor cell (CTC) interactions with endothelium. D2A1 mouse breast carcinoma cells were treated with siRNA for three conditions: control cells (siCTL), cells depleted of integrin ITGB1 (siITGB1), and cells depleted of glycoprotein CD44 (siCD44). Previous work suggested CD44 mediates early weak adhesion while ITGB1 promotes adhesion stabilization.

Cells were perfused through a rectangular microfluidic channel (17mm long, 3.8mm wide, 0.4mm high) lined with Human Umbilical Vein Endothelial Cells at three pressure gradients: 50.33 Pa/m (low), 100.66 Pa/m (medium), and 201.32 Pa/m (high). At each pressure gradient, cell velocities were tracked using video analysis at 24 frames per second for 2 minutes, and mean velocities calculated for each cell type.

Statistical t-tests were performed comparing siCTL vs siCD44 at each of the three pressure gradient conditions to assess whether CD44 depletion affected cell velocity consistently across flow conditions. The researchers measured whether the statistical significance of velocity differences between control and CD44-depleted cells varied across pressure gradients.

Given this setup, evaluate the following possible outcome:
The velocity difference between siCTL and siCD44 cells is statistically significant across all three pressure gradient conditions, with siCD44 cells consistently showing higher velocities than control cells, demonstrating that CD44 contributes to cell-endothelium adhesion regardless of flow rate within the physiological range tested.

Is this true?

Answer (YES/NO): YES